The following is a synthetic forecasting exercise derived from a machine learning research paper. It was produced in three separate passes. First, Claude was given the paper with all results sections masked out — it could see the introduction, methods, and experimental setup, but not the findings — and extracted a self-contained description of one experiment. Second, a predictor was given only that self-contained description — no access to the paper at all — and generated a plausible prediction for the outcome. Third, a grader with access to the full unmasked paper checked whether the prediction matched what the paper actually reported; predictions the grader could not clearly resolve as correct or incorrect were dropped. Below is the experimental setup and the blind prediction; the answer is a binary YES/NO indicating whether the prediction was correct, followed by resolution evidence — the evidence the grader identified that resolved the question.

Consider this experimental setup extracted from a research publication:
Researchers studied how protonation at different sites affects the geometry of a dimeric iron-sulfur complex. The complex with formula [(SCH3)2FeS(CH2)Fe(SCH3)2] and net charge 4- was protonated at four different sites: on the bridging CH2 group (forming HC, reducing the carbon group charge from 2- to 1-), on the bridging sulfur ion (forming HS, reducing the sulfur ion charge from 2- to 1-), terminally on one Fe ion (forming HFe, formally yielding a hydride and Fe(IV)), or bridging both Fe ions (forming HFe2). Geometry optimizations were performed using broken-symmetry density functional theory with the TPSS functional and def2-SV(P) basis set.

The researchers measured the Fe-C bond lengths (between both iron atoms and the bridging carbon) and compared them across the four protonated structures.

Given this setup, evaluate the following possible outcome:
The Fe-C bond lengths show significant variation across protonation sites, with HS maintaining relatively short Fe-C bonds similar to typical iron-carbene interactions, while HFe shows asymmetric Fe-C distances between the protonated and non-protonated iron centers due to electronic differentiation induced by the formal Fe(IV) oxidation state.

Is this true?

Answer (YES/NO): NO